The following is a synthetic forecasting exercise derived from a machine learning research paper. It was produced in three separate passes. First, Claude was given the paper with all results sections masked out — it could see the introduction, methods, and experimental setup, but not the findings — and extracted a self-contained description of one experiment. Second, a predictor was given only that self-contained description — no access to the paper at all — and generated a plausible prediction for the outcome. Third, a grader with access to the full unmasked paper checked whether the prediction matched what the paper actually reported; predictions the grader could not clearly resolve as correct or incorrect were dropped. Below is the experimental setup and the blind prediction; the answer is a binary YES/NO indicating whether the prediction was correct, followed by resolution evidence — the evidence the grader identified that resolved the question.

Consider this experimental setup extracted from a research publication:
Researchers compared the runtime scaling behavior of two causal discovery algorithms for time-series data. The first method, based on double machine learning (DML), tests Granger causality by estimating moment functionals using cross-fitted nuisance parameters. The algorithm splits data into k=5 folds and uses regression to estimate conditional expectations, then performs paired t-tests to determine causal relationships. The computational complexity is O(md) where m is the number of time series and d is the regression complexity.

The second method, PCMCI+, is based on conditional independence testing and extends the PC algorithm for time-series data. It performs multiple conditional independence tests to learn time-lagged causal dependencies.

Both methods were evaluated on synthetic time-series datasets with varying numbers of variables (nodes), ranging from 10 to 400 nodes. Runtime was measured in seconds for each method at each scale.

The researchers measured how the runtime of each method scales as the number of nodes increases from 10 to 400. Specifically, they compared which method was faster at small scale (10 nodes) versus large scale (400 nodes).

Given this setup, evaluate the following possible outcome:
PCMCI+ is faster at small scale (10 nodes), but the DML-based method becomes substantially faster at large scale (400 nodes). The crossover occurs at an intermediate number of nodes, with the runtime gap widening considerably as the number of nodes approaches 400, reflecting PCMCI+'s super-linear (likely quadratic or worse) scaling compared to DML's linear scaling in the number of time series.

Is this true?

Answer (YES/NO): YES